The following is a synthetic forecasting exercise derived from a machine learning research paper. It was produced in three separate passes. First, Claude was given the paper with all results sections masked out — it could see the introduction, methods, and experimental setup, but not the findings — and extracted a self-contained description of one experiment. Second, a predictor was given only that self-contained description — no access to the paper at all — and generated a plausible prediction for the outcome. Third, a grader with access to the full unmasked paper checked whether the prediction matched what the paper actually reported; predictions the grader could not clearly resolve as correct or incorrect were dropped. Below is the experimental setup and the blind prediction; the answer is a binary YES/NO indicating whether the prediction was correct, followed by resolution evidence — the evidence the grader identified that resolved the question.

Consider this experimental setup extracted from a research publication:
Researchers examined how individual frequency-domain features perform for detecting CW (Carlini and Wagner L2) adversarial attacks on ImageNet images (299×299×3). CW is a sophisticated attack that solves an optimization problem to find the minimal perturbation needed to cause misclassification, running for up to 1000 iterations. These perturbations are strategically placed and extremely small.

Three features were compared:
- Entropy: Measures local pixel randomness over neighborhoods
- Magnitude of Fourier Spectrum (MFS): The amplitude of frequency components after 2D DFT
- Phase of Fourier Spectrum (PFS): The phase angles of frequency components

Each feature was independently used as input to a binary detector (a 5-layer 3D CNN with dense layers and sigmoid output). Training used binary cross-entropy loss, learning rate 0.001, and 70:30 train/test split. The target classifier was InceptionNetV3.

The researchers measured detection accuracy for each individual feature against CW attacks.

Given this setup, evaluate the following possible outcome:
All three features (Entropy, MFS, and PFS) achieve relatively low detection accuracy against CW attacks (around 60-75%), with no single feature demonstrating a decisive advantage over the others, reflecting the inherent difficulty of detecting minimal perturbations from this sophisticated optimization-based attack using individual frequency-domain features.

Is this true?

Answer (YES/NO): NO